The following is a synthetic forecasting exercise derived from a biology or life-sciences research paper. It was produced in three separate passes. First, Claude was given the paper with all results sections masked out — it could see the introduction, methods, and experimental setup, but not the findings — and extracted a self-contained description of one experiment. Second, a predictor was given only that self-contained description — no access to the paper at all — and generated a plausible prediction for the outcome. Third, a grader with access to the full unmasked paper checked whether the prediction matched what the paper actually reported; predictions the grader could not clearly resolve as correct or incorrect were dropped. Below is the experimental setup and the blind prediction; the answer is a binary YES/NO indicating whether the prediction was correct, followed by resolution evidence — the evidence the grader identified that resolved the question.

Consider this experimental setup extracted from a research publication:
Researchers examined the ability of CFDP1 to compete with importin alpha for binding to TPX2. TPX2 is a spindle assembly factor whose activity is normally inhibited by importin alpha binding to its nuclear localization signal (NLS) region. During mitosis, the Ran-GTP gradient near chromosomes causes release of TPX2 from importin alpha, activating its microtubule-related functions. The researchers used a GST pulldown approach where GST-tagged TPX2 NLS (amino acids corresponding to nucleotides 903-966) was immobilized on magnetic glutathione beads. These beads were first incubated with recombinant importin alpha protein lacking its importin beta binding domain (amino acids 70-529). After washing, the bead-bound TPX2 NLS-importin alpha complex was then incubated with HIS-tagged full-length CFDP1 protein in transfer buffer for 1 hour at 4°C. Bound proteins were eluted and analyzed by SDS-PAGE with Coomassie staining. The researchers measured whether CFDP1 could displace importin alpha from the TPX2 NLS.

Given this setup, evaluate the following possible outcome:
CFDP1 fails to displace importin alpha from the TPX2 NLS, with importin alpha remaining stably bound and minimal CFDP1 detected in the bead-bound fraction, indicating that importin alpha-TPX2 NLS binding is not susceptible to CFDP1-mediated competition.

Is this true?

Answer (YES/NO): NO